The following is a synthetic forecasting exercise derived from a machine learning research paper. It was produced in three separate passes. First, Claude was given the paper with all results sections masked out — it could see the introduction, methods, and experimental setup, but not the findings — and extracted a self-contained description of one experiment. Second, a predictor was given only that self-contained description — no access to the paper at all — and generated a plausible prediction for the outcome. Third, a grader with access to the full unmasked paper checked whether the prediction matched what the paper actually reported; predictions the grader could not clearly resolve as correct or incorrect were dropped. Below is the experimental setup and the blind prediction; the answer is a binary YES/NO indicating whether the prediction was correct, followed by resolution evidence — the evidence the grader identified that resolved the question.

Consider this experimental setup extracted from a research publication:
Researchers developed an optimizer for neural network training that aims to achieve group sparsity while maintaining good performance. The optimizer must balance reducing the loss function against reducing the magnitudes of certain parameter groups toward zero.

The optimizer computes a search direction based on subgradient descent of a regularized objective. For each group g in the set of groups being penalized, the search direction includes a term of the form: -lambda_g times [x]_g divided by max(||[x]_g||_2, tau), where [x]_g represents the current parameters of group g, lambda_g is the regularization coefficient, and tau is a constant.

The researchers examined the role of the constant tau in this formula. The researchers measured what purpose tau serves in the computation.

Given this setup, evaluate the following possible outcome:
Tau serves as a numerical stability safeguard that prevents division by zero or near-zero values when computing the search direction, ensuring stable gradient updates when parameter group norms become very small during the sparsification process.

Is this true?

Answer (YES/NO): YES